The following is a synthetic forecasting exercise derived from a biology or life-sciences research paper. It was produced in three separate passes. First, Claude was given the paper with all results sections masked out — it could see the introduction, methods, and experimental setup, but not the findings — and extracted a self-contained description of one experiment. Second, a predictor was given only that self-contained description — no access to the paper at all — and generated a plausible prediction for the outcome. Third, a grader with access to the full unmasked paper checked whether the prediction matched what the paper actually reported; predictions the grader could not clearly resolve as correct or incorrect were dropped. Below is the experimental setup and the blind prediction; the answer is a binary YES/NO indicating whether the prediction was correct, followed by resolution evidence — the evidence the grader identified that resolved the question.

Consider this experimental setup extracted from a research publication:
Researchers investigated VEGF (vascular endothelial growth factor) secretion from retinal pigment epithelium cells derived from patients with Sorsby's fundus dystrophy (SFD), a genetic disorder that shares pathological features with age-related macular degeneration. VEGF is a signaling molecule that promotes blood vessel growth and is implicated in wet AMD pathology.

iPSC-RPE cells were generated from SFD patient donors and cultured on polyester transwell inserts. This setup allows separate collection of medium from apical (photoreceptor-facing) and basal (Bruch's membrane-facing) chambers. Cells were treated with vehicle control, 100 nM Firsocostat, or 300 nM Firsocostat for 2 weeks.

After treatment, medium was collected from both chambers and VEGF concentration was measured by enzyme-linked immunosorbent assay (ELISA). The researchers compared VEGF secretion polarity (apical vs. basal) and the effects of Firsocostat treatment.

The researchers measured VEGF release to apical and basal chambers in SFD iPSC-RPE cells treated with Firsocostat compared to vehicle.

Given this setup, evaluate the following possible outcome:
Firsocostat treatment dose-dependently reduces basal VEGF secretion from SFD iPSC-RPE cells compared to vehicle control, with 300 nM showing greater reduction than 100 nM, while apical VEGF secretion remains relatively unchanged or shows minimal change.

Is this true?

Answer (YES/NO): NO